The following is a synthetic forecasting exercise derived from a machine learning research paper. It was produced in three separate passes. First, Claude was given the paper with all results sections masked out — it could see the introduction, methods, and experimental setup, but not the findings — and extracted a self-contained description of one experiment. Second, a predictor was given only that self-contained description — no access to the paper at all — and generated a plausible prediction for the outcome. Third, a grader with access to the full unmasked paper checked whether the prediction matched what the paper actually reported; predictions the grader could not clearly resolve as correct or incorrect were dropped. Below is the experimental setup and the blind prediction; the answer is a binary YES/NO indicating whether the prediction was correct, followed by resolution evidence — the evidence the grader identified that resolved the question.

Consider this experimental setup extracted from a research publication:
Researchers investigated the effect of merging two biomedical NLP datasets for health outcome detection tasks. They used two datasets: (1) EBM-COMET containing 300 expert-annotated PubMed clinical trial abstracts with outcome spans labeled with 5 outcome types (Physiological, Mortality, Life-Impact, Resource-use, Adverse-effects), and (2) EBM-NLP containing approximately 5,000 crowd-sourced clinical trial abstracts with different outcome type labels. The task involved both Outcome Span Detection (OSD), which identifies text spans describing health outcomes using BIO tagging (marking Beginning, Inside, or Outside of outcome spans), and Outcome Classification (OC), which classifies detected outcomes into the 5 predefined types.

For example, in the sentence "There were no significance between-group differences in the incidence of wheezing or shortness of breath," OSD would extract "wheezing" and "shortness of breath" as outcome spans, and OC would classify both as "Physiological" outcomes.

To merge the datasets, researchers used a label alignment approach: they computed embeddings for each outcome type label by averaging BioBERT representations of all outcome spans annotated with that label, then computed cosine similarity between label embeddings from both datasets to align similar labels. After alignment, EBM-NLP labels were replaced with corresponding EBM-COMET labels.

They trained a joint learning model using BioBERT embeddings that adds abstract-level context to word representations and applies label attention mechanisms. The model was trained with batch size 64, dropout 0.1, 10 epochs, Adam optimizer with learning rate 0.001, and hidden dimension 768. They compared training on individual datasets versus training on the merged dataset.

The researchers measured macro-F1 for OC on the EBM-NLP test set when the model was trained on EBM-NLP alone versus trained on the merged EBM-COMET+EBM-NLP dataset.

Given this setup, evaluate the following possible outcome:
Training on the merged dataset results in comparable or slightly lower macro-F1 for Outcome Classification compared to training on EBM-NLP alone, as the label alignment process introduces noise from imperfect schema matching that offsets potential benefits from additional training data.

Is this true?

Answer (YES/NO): NO